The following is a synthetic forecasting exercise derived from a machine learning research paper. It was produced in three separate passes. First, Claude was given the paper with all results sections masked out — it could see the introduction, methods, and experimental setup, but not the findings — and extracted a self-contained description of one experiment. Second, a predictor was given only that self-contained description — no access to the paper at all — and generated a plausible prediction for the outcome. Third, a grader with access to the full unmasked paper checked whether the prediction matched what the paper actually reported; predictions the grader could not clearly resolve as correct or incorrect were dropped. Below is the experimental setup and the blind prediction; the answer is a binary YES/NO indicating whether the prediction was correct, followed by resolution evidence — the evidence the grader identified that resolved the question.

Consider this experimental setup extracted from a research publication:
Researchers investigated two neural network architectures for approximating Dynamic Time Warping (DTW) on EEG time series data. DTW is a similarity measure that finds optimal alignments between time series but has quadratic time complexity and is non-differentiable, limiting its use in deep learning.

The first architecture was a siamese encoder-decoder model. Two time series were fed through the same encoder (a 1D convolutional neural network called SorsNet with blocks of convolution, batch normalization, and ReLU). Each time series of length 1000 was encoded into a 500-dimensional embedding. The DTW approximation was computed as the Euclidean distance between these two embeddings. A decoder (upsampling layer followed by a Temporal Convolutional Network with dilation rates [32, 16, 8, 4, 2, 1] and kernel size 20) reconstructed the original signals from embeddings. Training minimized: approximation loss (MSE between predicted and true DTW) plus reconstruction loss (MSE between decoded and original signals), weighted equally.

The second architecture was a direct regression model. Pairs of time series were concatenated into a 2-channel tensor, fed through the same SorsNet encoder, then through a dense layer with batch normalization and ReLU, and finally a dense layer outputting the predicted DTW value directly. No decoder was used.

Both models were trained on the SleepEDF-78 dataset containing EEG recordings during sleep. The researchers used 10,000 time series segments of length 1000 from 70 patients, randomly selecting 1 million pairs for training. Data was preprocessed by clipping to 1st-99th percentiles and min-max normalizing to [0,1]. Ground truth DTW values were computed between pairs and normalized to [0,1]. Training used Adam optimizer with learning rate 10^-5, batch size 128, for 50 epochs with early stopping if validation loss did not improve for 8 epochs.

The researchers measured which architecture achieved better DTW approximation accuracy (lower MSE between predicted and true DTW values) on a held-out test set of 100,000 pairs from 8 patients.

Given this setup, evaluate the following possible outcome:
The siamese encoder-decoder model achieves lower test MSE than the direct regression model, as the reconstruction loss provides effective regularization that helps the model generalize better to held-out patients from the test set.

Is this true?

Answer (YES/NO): NO